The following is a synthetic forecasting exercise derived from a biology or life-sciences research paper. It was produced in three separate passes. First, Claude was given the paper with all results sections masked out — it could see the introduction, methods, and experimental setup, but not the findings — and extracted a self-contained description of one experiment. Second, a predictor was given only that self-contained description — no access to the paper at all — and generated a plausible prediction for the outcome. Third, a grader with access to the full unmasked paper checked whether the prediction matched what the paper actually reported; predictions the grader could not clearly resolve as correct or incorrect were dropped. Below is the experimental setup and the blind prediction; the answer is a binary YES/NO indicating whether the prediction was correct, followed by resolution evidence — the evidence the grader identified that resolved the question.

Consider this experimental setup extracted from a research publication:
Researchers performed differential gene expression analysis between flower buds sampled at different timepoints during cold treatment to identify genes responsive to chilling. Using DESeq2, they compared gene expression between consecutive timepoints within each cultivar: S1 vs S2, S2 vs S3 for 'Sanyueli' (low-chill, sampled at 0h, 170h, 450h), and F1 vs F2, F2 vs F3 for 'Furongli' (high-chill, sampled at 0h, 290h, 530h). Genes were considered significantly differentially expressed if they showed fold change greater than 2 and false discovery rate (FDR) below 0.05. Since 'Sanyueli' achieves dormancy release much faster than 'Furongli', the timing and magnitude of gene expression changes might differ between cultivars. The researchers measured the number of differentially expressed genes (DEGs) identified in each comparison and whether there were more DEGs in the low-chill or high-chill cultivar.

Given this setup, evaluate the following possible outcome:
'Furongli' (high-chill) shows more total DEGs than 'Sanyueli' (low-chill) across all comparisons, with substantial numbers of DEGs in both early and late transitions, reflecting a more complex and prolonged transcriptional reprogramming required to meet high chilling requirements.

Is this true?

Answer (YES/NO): YES